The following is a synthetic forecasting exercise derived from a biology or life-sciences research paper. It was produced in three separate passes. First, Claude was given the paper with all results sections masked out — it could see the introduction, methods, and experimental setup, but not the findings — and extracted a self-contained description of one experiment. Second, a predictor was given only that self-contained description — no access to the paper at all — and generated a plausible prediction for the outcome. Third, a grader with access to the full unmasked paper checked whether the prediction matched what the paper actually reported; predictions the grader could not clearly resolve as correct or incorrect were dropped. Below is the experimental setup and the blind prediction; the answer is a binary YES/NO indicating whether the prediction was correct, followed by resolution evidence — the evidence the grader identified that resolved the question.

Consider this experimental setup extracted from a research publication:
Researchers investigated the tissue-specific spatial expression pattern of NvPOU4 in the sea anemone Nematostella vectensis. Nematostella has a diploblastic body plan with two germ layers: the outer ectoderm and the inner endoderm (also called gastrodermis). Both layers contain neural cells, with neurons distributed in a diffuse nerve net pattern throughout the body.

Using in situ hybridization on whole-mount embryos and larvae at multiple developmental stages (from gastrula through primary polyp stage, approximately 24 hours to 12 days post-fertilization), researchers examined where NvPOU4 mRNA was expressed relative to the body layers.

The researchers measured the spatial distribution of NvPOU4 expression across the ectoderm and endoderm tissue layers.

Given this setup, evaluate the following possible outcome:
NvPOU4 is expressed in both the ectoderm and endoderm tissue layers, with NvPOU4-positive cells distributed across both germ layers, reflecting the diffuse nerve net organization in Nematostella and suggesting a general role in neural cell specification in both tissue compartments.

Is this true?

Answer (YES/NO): YES